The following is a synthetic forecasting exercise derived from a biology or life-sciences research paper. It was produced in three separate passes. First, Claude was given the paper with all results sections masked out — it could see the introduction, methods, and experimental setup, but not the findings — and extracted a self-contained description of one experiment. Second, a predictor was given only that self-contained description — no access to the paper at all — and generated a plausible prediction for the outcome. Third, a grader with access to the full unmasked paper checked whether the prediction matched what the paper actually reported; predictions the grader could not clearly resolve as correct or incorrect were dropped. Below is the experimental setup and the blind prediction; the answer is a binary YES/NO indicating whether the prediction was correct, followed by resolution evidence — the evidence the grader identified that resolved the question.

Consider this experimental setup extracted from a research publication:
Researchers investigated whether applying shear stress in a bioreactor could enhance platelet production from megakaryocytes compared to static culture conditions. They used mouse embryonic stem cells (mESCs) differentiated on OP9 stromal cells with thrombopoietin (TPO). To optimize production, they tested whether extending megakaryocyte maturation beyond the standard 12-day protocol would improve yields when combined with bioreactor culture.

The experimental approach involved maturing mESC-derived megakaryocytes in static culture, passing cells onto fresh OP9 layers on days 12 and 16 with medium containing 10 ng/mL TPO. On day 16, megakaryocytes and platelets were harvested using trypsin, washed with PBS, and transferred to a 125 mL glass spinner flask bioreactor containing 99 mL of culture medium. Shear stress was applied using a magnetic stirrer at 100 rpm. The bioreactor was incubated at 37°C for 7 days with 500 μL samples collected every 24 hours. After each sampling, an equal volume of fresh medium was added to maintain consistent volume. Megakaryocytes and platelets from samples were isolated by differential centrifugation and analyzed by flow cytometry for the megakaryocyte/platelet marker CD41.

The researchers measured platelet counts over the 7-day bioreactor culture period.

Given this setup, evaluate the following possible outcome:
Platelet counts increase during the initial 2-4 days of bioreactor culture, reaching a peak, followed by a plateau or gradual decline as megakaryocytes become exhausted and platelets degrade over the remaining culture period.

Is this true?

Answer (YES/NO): YES